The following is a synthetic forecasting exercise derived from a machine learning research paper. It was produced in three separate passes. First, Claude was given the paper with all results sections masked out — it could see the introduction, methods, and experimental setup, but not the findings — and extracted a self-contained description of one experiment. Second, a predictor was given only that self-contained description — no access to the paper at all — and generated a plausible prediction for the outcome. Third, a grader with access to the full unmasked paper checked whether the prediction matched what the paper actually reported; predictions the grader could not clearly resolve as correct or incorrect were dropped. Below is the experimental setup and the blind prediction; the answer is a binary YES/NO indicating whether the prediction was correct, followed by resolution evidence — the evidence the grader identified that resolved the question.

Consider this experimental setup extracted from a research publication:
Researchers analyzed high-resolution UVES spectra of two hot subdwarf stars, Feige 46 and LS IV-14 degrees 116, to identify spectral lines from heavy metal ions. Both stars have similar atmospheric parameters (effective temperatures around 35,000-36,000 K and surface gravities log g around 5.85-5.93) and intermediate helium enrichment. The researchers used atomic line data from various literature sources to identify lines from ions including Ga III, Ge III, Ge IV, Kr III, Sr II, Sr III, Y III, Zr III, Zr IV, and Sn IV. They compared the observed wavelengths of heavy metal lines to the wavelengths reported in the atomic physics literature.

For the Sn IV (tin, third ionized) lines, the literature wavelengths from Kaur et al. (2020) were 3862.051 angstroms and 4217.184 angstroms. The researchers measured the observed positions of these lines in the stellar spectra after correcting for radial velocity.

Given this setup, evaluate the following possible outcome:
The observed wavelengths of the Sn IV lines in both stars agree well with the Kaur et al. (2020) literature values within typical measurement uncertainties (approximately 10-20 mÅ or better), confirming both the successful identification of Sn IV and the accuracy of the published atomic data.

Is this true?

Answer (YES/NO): NO